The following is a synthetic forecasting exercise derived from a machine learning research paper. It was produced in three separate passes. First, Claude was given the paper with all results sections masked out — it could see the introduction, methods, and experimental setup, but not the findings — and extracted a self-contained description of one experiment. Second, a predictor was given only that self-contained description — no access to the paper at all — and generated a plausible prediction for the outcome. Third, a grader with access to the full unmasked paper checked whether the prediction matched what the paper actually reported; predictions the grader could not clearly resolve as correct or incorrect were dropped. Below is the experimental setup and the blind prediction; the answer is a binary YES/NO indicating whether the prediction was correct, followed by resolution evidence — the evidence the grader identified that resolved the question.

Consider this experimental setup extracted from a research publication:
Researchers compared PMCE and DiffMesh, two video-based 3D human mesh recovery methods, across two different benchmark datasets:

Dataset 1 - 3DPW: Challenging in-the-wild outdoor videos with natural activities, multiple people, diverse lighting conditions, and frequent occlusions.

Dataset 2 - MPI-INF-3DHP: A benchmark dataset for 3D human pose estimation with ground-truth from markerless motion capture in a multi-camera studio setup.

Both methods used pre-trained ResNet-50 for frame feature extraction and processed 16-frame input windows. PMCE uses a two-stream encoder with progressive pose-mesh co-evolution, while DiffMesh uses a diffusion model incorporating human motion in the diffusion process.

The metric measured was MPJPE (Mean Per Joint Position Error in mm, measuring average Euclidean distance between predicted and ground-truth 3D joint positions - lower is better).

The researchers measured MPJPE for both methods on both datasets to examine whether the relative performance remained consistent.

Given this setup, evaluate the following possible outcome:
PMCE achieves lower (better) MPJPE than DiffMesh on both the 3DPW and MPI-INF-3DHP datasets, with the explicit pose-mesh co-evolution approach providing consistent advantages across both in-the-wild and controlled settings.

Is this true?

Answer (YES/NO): NO